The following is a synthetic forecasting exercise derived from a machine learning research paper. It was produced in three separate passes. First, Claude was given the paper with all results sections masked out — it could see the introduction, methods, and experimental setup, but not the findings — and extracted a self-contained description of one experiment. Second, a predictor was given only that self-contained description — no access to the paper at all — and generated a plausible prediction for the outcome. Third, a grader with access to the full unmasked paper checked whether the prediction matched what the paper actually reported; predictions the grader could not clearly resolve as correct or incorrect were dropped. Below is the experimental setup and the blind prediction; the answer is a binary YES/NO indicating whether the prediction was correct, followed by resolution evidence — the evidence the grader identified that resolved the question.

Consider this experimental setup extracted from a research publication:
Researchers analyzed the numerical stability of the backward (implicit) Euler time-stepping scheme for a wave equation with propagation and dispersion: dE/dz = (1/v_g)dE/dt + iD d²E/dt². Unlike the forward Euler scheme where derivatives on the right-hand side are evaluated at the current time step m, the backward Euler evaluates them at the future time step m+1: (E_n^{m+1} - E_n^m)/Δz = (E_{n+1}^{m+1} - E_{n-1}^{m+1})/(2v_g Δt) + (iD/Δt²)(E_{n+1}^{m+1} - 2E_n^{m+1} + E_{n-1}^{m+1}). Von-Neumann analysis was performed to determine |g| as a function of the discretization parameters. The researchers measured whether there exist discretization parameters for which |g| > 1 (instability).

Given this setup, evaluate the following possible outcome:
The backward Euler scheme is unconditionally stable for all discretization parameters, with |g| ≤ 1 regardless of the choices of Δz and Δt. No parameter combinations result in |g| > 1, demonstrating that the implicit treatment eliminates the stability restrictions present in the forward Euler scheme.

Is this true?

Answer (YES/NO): YES